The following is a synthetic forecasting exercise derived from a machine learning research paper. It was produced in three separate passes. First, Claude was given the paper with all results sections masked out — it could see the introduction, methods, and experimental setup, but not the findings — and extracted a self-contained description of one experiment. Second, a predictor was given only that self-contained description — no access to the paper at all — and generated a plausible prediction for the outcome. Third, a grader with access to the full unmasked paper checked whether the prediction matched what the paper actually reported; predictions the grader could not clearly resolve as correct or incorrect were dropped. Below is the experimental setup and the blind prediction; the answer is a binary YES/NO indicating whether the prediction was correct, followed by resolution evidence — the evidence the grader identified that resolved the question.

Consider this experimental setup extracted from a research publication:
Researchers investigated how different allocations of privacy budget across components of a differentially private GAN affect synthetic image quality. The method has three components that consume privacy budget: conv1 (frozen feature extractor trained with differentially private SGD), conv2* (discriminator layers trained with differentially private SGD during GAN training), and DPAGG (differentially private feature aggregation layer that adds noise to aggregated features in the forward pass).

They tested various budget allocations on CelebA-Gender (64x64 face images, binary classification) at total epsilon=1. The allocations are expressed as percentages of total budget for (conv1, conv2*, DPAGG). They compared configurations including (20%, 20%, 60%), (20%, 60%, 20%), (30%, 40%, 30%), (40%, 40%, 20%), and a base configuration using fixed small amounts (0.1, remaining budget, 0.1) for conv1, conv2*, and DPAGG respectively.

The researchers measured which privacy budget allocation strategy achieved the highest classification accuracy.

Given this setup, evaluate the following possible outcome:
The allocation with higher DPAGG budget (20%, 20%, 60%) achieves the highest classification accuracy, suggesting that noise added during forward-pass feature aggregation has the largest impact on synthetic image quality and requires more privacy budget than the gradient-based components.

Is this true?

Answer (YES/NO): NO